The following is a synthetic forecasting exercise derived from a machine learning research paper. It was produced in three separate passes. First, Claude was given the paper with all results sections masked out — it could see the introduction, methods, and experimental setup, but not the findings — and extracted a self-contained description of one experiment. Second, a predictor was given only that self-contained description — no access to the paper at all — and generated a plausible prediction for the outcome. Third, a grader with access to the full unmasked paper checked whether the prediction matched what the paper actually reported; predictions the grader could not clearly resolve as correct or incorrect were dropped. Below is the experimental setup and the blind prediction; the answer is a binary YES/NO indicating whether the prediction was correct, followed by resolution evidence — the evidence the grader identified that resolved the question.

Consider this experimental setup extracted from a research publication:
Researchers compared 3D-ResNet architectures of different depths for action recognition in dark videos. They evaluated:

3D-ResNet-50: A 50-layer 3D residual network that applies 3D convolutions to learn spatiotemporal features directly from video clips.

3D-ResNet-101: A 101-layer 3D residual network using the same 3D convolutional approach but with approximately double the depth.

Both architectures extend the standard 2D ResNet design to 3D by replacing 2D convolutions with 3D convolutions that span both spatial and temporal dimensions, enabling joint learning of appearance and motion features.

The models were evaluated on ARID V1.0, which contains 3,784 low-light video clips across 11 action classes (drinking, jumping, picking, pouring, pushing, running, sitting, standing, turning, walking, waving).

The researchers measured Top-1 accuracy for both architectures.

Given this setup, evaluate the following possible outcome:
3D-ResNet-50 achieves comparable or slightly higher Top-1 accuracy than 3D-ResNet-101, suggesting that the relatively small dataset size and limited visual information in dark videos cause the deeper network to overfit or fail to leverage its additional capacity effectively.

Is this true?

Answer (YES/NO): NO